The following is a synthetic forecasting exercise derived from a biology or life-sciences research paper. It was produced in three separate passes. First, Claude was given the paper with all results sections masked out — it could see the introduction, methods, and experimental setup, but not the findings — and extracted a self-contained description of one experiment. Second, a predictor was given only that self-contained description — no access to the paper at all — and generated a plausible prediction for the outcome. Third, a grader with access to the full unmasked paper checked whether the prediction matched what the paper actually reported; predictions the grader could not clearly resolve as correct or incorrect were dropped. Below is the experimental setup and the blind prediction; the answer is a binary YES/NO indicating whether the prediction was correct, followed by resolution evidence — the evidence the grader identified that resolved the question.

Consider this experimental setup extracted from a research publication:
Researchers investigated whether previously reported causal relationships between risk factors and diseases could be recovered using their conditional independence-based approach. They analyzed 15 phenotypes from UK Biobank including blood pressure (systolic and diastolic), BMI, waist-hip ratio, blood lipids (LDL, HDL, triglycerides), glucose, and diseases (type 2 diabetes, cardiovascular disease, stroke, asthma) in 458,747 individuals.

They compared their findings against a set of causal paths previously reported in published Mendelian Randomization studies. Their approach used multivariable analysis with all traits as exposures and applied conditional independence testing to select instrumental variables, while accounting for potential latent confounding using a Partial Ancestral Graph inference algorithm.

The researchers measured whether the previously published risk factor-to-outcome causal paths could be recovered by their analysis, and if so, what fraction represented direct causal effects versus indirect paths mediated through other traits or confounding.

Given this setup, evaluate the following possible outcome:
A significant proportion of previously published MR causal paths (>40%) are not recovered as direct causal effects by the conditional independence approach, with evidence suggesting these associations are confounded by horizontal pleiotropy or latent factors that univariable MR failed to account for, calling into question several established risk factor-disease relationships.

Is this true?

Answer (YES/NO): YES